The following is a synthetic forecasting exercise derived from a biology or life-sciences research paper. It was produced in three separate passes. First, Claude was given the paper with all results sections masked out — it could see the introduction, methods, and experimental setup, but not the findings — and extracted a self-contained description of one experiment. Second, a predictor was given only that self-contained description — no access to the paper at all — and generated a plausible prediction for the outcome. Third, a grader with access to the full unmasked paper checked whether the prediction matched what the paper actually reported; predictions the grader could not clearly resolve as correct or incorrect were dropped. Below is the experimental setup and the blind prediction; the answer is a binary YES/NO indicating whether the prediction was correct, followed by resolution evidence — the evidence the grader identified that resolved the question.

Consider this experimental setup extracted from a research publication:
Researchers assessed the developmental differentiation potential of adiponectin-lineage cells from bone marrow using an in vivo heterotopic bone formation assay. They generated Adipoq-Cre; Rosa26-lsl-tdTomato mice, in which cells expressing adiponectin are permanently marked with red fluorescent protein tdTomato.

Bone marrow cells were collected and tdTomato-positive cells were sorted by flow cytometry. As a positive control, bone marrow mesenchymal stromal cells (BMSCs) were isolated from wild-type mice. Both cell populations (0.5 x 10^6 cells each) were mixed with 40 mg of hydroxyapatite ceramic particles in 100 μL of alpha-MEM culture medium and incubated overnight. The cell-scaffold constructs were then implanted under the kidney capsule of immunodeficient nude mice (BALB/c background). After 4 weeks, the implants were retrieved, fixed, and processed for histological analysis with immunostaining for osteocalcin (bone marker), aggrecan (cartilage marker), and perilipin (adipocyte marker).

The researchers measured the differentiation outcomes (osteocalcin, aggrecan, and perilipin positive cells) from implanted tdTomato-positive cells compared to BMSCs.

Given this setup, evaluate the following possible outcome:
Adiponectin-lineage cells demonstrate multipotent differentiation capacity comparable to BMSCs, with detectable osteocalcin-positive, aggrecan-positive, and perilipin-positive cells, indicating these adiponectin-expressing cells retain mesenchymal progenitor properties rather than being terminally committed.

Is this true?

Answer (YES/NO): NO